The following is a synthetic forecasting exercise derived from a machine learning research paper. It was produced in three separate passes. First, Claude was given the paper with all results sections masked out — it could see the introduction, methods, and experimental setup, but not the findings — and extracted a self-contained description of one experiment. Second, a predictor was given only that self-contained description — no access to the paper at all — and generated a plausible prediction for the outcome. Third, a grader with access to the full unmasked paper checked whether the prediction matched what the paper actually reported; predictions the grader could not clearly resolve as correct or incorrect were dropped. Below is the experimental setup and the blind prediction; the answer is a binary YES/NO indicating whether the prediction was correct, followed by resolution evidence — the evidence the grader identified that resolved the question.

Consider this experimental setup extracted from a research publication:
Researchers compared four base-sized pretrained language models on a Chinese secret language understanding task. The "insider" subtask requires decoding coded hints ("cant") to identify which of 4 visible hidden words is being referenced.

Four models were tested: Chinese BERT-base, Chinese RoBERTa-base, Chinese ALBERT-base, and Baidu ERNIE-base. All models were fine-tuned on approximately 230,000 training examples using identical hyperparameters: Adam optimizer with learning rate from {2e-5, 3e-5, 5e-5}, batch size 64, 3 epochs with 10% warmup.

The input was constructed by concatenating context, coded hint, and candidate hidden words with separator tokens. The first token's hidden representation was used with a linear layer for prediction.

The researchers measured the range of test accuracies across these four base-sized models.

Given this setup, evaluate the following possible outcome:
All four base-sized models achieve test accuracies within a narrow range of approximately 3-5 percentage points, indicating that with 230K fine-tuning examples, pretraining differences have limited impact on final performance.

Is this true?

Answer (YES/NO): NO